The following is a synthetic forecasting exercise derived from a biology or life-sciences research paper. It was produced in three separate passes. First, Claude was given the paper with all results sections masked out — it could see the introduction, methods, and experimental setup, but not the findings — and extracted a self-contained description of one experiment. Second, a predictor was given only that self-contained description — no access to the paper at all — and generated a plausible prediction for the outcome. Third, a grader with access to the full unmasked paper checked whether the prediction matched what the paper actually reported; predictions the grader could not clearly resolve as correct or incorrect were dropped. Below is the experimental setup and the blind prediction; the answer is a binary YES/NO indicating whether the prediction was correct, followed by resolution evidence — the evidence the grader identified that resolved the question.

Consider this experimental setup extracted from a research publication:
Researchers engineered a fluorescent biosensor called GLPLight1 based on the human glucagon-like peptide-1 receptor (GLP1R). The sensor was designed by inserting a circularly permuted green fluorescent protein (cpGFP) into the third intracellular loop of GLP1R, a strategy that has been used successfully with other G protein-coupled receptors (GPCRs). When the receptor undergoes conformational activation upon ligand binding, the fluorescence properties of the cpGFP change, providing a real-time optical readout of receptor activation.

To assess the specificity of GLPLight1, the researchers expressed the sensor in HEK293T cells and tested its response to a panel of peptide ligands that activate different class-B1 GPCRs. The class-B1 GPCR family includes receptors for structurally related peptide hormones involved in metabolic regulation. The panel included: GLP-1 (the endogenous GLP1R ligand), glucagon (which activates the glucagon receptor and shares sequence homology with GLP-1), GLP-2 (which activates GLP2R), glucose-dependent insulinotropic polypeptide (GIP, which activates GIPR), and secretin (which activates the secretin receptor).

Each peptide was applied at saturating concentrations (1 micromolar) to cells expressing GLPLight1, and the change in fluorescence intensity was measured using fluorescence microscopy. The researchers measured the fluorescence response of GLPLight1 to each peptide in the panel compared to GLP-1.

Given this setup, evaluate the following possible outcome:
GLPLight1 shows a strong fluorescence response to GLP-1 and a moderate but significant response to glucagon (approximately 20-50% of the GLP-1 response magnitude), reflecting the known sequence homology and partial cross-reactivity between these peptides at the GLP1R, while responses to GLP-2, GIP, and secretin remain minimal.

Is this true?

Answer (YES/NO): NO